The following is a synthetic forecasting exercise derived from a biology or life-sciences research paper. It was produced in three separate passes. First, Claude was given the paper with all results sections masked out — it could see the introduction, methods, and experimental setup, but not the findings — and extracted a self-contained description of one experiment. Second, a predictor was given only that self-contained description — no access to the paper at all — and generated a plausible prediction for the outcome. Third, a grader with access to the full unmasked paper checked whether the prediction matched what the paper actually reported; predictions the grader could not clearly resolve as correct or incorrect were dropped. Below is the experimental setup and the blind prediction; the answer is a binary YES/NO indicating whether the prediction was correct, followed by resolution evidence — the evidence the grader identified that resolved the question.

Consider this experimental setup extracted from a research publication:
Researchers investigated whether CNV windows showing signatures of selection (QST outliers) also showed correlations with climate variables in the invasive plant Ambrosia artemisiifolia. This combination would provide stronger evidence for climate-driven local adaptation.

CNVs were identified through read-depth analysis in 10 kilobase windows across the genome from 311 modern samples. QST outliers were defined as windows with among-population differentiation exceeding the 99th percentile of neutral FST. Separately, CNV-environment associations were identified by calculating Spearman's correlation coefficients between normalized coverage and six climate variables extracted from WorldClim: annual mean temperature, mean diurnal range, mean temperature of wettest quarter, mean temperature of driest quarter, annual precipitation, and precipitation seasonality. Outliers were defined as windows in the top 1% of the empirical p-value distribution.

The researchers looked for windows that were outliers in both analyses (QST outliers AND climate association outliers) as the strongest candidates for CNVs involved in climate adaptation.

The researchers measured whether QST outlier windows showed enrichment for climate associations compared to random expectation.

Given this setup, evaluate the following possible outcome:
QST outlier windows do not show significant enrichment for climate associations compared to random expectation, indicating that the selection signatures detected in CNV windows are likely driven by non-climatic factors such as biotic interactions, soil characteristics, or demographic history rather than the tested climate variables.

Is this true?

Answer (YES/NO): NO